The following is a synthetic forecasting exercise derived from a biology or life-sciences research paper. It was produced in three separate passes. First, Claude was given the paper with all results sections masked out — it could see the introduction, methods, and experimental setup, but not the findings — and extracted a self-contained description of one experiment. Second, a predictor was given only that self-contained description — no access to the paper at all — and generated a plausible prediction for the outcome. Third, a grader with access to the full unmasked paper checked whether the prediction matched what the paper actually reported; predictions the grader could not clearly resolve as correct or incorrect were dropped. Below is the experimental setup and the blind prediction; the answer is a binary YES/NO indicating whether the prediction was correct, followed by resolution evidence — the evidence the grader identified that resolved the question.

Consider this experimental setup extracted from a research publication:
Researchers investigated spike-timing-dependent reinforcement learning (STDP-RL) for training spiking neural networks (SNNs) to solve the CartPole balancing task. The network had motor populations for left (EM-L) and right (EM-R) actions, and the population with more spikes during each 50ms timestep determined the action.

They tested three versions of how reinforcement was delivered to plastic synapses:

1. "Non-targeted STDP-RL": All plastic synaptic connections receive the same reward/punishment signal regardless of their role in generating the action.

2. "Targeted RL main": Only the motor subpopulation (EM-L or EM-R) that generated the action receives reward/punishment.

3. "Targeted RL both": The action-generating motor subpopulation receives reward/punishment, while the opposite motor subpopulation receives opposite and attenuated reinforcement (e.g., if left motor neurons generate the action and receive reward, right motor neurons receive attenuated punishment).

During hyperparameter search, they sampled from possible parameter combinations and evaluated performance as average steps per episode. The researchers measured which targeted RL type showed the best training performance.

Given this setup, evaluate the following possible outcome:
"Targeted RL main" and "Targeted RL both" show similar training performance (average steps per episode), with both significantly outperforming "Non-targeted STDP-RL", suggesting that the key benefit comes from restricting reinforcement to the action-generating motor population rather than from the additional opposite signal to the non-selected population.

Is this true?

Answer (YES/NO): NO